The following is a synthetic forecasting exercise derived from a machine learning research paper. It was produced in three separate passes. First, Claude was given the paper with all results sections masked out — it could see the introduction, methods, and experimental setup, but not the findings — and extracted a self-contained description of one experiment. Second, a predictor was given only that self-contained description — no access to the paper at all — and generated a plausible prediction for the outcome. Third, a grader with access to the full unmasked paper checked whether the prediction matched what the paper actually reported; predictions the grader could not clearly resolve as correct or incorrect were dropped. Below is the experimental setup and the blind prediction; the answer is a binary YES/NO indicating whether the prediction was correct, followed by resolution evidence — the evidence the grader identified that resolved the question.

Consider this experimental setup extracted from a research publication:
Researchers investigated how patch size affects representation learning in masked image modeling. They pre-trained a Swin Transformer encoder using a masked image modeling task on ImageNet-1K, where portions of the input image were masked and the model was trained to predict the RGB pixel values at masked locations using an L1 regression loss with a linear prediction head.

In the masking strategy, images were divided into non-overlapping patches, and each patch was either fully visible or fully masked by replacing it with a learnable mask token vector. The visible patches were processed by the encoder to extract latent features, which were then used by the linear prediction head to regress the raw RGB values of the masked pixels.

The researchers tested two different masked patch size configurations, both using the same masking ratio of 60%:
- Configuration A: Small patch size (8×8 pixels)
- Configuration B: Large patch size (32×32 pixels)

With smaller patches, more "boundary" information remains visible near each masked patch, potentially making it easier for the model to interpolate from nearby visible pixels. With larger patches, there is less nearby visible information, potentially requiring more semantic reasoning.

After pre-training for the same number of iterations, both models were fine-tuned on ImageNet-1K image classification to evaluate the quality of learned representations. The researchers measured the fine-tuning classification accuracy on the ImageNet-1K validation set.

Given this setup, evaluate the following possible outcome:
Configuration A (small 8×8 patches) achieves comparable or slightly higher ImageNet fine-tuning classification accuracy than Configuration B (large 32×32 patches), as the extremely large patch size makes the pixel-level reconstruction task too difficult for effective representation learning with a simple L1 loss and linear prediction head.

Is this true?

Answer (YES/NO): NO